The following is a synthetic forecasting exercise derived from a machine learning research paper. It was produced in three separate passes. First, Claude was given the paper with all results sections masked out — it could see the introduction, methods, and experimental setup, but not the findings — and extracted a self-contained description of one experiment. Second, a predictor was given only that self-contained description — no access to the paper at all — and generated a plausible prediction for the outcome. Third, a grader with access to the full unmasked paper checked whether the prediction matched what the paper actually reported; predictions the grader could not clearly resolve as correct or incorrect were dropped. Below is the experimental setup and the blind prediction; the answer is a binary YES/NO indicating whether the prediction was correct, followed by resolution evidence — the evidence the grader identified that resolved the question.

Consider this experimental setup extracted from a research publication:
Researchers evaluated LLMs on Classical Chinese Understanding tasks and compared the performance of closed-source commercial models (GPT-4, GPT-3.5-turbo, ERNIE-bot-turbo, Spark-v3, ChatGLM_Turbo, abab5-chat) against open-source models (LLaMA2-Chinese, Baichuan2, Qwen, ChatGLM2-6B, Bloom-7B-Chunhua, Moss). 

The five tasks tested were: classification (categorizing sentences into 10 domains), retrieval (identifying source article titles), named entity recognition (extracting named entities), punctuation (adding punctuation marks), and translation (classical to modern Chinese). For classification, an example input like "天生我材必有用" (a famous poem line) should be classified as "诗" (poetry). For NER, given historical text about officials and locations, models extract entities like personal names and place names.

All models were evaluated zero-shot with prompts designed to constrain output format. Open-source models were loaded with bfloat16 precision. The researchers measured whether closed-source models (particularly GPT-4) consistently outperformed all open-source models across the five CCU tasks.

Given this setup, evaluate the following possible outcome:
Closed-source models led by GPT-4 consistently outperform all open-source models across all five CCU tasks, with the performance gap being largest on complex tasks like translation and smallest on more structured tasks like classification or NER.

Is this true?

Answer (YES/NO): NO